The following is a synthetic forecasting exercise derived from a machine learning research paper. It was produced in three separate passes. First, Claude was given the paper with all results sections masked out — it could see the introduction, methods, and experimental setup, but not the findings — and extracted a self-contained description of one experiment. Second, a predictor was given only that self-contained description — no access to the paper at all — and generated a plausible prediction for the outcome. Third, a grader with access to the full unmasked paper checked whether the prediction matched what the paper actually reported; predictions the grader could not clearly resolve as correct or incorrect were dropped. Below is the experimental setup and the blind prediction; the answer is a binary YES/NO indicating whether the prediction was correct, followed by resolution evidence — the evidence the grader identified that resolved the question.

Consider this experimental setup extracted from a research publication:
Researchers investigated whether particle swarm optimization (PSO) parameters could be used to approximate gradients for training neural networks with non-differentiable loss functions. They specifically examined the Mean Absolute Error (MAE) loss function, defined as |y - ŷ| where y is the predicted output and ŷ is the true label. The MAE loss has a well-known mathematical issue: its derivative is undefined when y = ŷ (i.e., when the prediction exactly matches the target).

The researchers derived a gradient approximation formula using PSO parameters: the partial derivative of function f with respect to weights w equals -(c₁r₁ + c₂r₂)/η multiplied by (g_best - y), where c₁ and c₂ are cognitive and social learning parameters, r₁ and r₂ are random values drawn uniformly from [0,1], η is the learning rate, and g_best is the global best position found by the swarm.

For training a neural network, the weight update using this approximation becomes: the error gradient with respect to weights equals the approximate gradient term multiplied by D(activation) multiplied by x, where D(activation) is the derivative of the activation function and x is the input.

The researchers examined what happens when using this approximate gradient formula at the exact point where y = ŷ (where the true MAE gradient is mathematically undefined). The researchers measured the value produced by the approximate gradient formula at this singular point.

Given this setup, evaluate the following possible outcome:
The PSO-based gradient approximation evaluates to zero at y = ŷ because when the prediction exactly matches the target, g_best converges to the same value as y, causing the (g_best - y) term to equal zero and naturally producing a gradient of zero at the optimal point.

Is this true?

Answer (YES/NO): YES